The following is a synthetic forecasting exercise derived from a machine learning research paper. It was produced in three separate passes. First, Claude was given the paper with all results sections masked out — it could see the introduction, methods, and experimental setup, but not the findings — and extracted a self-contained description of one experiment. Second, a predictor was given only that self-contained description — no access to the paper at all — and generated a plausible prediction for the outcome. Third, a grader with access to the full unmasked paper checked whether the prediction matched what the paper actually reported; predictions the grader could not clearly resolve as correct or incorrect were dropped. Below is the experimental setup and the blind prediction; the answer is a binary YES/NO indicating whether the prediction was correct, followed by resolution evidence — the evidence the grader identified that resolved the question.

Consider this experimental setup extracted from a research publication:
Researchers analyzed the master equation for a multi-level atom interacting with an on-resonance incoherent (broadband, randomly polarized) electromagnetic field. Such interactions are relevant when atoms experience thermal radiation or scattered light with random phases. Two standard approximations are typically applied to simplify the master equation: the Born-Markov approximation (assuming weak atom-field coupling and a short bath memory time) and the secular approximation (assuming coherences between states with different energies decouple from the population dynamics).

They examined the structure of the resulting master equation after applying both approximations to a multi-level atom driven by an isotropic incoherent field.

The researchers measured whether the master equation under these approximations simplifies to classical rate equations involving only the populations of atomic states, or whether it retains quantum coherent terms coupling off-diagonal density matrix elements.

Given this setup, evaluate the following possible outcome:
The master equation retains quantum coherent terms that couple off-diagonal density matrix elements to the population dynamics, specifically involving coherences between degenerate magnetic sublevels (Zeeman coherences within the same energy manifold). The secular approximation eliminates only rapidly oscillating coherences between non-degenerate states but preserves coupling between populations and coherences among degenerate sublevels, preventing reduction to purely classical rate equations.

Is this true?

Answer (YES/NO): NO